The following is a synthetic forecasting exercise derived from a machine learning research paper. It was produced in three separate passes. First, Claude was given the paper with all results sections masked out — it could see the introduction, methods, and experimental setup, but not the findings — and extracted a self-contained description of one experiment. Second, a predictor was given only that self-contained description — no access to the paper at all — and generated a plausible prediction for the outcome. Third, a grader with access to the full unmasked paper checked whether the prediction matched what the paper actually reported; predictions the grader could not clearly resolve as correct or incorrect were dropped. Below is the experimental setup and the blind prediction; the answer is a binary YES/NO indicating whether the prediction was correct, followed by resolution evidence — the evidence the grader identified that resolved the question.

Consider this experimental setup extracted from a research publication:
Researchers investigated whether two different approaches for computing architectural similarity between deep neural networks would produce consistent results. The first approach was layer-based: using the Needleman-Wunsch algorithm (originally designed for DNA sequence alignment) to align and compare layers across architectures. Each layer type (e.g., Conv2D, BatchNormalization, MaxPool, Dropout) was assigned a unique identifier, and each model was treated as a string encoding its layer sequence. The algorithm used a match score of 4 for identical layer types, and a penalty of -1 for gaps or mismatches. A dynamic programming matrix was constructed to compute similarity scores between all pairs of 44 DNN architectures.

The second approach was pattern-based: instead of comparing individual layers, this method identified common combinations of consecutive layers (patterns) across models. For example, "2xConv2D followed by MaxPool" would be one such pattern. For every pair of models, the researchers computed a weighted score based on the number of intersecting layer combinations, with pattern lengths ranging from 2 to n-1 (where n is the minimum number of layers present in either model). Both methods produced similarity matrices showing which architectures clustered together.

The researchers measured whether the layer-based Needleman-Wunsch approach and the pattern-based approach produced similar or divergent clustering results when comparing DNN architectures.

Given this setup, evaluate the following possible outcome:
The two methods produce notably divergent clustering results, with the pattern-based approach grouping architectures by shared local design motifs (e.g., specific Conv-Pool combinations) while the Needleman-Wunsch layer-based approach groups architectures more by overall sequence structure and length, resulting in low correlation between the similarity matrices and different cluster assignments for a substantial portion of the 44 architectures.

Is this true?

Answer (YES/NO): NO